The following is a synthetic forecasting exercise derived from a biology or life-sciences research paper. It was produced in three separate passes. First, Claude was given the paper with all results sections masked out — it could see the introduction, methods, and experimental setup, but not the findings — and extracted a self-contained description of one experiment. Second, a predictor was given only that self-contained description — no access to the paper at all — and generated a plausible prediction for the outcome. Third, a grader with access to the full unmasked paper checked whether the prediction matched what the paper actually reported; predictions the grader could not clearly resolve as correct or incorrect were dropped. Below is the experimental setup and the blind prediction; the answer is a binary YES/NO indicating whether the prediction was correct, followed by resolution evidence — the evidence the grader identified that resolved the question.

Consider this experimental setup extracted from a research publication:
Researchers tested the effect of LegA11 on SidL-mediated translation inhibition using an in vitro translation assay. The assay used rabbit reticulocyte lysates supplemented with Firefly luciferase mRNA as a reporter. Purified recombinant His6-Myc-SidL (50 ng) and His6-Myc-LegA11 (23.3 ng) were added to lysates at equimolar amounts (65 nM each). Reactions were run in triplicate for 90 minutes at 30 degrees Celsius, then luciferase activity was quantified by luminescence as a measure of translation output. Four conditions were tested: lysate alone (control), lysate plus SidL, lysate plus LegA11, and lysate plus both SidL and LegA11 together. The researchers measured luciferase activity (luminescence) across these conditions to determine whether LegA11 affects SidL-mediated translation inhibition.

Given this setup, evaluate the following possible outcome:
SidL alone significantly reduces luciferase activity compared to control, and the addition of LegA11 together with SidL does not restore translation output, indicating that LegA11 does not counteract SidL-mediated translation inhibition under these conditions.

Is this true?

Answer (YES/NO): NO